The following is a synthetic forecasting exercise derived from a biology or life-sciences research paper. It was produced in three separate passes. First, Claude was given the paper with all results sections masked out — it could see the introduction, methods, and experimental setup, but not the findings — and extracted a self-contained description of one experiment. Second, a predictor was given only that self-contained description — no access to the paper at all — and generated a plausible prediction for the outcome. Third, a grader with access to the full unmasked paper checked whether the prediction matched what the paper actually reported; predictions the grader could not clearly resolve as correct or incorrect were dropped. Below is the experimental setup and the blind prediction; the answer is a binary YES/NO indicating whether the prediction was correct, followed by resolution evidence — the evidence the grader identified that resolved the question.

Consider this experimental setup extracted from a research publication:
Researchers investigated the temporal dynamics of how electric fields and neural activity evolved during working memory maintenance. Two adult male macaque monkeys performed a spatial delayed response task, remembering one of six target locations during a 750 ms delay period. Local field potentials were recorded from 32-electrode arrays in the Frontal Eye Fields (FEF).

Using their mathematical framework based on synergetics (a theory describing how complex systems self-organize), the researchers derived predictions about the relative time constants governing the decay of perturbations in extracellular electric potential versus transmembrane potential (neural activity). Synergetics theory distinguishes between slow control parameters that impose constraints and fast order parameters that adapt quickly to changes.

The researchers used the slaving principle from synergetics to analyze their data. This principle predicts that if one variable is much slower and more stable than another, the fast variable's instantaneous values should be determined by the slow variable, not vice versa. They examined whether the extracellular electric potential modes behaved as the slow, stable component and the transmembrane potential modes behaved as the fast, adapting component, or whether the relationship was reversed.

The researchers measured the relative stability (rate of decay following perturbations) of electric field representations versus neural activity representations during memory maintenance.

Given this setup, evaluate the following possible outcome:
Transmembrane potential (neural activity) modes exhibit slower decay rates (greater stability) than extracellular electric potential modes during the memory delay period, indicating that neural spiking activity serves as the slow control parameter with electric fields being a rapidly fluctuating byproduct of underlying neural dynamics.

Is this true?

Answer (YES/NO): NO